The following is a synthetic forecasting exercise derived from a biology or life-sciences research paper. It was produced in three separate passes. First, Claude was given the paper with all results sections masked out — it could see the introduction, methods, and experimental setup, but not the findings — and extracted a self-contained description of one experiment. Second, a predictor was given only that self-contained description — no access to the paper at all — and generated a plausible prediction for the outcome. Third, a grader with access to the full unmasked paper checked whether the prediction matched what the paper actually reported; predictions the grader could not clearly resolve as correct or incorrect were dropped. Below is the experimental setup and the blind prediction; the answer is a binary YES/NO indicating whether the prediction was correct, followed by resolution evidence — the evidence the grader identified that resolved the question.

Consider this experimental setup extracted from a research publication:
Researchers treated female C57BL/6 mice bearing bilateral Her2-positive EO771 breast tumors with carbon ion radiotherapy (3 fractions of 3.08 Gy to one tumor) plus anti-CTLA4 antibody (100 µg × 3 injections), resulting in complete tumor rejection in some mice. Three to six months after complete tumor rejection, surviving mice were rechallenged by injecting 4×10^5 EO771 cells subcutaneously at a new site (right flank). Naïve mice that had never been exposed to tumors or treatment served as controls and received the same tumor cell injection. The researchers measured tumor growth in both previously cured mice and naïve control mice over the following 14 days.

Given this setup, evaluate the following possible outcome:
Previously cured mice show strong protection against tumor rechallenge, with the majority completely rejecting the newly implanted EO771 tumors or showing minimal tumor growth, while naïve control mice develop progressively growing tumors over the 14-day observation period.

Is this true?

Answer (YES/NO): YES